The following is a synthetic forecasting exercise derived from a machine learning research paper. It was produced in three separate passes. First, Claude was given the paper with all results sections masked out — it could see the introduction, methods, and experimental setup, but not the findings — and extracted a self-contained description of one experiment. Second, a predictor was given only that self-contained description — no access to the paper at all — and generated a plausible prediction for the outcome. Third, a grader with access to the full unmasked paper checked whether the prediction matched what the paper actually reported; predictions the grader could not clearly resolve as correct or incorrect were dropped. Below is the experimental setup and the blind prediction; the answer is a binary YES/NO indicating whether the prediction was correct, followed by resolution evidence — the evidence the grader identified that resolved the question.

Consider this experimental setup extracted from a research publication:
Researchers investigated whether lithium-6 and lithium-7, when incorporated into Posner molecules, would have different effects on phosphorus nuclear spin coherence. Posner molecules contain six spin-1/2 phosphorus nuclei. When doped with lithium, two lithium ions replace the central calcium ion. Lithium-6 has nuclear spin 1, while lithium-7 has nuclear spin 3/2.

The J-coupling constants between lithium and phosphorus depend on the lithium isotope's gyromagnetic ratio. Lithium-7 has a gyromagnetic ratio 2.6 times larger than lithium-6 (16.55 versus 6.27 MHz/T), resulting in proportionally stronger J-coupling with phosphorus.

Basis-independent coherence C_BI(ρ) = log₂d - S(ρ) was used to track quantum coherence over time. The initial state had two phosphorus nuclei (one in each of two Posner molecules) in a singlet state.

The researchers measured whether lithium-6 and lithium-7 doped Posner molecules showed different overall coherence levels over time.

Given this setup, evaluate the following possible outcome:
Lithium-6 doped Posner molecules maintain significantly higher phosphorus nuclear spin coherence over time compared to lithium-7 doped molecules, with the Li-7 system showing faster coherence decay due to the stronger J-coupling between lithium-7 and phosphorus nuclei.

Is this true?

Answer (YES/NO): NO